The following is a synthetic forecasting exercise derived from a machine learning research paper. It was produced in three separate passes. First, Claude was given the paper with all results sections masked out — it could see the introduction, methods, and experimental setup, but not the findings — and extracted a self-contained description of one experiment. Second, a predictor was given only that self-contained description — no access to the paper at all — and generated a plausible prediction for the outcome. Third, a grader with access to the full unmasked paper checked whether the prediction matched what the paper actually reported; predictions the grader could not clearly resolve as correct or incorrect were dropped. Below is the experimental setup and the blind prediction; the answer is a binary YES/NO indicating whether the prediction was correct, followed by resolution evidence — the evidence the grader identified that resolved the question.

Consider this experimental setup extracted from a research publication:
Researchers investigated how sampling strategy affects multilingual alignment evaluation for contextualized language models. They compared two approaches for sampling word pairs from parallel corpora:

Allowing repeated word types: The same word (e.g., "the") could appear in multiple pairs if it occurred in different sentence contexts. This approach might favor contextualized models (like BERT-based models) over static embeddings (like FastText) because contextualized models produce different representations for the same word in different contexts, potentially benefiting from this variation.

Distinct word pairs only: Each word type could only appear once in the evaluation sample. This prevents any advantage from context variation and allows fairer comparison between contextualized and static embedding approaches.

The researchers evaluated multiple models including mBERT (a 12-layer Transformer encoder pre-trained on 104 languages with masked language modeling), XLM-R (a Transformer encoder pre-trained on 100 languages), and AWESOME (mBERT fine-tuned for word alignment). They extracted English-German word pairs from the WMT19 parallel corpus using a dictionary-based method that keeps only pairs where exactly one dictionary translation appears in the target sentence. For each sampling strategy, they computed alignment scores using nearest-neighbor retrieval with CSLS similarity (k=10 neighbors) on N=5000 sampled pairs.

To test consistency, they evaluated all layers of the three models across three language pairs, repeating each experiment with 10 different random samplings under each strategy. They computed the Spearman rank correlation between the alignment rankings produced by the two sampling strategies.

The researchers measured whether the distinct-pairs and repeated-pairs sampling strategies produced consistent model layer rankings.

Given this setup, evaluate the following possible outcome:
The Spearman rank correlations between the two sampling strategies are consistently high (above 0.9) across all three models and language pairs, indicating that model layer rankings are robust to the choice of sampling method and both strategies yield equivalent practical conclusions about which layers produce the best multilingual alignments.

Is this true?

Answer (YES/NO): NO